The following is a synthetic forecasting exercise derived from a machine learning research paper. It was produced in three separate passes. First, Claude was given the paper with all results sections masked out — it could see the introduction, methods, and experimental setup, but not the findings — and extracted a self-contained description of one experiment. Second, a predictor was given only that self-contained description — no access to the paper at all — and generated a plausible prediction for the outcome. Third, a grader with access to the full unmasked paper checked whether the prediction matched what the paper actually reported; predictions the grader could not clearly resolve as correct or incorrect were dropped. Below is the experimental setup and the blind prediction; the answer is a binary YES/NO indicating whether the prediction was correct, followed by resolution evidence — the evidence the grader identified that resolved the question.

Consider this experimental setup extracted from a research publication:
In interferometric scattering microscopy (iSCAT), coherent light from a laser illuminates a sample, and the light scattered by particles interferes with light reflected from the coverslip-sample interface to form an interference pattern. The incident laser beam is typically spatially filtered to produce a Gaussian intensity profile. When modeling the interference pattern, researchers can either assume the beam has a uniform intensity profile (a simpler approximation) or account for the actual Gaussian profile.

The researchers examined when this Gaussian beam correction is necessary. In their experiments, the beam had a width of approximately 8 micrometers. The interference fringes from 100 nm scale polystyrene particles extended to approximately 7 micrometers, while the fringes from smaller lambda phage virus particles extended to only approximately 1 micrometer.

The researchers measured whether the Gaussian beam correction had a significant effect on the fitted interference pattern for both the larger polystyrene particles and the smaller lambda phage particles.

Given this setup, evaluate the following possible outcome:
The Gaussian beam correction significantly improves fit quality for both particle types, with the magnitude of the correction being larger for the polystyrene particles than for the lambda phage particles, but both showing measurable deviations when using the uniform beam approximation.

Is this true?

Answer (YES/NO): NO